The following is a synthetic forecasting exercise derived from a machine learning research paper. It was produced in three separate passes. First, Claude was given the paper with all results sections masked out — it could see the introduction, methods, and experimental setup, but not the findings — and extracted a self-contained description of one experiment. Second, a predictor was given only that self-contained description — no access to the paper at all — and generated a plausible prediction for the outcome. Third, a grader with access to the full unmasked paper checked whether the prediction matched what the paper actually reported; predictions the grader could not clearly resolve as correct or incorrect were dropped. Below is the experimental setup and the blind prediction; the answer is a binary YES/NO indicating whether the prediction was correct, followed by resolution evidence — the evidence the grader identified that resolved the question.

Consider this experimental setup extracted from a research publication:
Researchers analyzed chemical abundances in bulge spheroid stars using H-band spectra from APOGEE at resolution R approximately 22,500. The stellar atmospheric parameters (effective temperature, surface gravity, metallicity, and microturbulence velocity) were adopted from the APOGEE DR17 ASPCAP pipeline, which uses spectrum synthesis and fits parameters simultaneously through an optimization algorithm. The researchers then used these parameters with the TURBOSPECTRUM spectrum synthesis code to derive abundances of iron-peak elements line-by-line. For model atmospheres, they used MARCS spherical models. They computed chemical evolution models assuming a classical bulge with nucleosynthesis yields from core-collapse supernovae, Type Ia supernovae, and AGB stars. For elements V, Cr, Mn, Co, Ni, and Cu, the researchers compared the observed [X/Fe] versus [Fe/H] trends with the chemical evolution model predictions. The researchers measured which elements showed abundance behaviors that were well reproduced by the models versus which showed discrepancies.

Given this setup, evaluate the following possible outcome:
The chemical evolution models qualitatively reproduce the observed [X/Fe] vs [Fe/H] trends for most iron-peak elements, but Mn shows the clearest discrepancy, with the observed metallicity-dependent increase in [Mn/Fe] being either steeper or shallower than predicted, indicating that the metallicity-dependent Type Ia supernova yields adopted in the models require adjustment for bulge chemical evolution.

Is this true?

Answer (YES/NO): NO